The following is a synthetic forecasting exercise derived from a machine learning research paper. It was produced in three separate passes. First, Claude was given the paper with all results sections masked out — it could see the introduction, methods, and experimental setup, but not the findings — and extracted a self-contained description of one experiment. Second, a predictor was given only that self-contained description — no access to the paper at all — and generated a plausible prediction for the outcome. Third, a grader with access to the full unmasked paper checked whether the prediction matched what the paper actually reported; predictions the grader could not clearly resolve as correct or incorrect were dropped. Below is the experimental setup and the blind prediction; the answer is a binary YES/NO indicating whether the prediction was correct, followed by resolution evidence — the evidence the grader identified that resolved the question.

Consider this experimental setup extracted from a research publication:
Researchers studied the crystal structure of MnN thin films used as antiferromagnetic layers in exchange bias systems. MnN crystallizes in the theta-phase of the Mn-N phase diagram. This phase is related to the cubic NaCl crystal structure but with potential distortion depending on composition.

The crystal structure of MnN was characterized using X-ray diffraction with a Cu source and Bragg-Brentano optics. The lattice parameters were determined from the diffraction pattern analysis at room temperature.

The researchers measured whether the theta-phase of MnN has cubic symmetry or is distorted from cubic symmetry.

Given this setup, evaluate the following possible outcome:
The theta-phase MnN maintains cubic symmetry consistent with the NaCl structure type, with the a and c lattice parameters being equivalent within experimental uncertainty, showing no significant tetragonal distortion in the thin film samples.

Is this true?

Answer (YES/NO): NO